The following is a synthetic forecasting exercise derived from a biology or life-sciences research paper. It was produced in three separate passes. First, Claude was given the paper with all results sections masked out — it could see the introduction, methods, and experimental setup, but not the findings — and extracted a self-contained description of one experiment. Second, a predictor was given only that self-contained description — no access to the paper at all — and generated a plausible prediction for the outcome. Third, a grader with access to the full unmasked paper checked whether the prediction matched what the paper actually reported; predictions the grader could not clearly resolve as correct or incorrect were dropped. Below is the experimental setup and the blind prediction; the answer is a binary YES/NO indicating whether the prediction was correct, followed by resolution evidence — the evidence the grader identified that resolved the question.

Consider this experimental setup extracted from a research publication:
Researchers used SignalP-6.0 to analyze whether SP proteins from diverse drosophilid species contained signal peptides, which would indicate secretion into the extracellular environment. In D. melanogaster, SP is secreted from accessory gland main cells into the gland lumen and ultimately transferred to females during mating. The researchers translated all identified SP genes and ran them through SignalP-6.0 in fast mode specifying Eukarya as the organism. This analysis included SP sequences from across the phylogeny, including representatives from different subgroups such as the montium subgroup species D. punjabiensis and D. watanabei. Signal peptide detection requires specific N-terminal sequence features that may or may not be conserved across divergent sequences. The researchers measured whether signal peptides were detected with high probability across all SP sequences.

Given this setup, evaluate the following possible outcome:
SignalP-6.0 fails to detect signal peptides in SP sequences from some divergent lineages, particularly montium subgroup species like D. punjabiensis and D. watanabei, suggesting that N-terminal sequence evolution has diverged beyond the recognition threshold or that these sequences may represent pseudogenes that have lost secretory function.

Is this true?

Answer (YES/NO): YES